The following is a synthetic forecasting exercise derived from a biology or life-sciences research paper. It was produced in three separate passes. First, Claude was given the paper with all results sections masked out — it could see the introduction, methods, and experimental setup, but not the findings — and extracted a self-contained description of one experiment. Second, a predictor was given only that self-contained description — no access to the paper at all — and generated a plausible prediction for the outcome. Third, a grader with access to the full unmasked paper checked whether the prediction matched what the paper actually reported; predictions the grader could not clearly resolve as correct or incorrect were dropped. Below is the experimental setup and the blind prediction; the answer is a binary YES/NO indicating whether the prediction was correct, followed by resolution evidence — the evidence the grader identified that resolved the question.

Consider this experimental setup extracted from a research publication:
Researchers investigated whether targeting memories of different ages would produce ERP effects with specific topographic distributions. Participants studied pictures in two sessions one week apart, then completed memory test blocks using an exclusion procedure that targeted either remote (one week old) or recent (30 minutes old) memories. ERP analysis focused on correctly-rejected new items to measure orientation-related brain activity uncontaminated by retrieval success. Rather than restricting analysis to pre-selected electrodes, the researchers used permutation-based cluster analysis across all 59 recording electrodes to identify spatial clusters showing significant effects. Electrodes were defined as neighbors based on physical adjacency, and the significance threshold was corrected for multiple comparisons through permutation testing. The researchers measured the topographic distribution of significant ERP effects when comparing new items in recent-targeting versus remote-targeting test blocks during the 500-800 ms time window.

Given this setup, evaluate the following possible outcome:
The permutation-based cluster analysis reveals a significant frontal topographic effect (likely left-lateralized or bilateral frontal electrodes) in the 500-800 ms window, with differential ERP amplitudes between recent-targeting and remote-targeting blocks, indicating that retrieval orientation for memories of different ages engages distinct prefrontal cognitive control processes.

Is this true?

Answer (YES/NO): NO